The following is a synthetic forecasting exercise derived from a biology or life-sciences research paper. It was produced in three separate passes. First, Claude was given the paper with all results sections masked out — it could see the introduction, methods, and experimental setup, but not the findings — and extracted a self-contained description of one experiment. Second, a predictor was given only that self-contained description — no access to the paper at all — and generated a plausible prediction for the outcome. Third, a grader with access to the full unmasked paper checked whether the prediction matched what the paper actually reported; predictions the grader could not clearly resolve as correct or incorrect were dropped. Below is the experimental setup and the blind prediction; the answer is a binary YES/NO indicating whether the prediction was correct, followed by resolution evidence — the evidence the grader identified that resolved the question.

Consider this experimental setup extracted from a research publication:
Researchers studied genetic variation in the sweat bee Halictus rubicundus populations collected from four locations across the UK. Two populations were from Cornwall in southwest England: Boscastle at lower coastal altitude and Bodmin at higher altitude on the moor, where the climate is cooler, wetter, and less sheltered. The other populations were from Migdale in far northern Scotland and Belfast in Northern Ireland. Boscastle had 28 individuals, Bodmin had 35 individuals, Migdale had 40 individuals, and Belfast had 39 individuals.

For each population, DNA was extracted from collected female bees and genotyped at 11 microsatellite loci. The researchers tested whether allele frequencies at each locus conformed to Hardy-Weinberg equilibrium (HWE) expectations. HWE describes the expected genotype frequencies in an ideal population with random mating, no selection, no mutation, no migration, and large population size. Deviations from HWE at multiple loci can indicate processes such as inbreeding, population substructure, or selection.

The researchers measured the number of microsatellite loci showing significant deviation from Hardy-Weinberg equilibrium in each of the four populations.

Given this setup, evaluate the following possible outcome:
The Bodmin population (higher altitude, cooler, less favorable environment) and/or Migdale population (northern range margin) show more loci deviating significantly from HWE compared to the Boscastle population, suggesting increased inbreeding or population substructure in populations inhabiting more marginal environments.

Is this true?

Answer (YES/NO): YES